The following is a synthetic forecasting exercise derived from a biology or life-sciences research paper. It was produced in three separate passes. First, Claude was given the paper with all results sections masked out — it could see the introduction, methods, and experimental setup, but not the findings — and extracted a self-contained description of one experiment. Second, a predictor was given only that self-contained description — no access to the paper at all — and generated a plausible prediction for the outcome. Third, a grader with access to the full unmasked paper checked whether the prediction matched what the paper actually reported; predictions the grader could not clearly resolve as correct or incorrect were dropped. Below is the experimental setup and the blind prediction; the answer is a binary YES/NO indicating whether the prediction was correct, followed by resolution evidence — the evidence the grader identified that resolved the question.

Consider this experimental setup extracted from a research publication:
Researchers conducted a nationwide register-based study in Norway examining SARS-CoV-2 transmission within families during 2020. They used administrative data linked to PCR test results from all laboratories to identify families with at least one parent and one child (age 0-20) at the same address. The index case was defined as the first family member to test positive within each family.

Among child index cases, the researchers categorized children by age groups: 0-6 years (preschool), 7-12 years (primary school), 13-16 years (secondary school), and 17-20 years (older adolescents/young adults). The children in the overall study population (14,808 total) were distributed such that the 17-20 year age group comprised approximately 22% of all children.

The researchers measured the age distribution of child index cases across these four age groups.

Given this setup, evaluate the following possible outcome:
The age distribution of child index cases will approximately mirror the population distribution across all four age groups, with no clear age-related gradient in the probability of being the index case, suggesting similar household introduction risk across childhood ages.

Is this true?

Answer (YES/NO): NO